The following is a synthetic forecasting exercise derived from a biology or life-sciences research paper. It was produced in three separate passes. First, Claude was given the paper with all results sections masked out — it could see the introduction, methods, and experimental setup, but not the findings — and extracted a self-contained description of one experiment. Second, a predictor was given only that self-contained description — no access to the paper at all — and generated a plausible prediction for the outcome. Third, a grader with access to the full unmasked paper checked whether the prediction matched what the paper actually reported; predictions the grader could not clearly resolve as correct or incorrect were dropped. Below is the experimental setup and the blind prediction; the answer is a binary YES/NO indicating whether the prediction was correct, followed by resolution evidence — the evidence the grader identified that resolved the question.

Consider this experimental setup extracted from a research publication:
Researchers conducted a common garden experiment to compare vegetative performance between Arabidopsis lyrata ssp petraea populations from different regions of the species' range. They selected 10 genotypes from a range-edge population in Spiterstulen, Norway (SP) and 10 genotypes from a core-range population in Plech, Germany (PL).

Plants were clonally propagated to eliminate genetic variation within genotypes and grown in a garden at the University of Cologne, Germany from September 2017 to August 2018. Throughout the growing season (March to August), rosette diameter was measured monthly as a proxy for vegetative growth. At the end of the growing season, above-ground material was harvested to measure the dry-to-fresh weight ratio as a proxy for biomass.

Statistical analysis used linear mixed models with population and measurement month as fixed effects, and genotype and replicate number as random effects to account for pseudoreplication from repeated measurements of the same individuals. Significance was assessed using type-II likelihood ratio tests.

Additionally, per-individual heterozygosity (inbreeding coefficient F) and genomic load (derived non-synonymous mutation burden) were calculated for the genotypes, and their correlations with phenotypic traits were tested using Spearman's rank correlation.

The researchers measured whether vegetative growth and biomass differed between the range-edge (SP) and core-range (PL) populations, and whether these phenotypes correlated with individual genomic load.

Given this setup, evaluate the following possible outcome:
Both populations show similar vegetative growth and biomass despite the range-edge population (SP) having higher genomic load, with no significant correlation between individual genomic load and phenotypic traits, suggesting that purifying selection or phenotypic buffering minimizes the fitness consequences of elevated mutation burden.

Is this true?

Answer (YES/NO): YES